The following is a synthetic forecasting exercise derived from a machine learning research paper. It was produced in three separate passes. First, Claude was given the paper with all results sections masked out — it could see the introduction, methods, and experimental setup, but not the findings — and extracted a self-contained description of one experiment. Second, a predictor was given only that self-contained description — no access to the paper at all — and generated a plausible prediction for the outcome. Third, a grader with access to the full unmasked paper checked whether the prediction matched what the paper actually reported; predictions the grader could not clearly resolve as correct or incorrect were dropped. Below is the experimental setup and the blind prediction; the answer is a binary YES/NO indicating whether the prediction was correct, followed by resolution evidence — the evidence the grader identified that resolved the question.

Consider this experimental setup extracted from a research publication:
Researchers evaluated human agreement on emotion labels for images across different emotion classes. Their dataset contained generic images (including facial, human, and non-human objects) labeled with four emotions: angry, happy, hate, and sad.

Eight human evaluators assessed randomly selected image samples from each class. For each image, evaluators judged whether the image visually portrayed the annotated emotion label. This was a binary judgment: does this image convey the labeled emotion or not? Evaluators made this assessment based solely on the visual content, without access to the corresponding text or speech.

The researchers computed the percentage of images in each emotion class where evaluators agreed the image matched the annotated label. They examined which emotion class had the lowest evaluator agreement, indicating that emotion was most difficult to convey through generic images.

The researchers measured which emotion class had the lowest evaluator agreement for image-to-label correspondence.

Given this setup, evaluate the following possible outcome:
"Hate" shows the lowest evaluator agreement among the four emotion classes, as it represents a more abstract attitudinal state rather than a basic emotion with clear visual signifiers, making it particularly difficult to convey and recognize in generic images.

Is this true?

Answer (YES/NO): NO